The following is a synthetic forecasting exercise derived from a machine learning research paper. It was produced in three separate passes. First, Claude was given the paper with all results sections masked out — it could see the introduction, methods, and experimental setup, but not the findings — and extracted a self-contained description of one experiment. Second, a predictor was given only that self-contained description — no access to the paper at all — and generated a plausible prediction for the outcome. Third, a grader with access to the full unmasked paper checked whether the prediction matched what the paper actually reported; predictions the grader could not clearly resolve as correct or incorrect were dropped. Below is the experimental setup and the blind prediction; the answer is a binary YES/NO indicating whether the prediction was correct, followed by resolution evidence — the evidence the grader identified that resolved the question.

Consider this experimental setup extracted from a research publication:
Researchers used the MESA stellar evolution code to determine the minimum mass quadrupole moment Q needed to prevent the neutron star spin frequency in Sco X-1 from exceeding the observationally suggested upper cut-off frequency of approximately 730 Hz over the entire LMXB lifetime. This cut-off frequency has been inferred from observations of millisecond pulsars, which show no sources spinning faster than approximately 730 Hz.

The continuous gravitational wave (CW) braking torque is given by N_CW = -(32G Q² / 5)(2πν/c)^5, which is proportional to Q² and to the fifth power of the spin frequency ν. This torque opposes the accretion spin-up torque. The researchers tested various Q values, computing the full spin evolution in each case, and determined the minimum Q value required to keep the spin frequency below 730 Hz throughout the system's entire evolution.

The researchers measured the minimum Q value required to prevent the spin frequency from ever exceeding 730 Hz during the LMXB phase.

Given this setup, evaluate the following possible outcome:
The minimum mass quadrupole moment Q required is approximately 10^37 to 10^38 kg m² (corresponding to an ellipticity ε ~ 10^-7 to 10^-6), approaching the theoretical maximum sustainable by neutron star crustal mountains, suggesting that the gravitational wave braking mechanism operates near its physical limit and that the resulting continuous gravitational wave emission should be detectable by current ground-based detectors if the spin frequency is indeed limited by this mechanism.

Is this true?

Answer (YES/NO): NO